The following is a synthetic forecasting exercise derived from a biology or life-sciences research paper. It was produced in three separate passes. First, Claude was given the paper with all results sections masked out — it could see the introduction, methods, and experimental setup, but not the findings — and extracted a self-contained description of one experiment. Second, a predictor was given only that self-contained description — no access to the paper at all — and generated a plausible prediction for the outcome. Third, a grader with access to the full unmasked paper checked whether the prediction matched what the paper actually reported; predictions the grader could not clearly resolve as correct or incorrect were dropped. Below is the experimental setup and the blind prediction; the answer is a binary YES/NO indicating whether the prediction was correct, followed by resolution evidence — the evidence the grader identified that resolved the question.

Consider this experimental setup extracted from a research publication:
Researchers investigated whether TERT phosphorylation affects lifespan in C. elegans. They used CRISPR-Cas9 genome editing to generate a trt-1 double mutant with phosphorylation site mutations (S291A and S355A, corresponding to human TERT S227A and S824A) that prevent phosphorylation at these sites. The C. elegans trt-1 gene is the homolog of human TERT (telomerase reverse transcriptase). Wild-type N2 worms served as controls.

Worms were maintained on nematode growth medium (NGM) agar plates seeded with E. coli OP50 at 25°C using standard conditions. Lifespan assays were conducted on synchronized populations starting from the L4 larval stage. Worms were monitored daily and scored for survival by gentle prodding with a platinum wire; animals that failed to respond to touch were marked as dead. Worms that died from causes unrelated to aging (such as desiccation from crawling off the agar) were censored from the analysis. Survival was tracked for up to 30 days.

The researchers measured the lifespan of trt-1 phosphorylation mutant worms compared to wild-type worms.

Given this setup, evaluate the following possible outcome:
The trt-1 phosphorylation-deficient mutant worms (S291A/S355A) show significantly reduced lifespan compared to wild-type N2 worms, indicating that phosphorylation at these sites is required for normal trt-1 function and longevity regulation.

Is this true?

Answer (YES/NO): YES